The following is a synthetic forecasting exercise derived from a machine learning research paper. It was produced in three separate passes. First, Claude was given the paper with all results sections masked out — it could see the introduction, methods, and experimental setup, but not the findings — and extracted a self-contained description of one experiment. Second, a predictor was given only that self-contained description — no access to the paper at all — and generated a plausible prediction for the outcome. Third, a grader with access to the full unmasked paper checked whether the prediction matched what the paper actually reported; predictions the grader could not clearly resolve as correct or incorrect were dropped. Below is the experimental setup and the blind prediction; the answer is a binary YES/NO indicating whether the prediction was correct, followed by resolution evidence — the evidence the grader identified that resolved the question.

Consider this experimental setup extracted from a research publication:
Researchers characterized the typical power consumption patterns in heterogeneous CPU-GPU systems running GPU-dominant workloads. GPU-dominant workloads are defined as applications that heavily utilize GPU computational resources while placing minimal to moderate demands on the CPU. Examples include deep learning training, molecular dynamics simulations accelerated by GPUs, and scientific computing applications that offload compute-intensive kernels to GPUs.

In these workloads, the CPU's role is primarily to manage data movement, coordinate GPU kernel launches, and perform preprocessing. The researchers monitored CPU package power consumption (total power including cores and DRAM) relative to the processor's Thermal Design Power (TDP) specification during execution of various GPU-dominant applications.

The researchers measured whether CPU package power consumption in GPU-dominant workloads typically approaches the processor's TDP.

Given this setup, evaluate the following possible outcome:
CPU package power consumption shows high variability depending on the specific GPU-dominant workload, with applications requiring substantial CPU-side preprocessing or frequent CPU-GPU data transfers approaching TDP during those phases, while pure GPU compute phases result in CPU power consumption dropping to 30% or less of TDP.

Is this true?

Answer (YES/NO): NO